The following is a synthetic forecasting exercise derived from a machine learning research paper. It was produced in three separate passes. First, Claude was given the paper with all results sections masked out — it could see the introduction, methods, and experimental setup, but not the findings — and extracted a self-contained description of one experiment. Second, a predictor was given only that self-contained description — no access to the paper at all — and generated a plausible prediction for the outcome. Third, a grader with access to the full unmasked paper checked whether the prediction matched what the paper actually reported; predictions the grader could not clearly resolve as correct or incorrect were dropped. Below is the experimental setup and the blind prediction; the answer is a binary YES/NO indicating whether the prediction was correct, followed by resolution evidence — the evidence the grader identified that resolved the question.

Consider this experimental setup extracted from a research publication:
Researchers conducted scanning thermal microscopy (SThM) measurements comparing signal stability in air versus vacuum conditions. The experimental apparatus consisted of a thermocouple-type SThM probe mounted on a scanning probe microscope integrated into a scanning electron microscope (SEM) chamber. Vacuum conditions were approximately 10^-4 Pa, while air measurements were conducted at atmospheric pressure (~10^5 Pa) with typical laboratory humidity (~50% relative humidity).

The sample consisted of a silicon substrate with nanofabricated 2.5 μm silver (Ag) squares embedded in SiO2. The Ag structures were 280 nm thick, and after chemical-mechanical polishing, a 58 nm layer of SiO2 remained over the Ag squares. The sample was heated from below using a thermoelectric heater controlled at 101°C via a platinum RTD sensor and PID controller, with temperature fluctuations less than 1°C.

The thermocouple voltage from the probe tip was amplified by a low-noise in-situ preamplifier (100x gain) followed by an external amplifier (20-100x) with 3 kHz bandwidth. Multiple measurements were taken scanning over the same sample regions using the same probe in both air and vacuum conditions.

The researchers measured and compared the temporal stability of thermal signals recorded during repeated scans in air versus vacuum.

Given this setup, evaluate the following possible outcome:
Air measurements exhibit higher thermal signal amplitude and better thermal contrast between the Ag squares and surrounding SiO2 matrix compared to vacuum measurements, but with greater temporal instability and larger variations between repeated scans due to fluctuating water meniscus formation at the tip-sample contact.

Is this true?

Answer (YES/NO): NO